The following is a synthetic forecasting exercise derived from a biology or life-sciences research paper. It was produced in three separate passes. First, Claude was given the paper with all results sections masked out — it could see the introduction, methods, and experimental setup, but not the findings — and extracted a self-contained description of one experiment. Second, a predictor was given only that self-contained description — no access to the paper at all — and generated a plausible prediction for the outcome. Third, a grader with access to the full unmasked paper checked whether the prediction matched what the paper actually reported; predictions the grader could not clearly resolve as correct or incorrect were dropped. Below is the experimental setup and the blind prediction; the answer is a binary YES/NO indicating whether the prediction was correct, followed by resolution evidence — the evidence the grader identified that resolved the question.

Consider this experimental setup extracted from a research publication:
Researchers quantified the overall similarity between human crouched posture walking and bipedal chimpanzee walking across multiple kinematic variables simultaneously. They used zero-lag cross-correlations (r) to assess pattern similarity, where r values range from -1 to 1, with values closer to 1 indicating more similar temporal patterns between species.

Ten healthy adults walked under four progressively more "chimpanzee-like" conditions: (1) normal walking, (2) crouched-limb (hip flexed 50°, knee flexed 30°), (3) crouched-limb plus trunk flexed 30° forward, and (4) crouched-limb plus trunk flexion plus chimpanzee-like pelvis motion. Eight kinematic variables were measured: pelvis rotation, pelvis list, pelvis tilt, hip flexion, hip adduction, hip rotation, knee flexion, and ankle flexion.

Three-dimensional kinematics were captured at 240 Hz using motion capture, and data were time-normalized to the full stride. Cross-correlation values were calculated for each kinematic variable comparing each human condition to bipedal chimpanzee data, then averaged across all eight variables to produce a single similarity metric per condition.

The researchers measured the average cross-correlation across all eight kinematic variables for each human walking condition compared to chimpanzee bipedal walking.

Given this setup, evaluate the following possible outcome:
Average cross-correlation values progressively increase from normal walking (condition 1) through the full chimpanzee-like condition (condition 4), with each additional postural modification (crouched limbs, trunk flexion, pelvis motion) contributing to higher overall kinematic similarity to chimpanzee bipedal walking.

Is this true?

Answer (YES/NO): NO